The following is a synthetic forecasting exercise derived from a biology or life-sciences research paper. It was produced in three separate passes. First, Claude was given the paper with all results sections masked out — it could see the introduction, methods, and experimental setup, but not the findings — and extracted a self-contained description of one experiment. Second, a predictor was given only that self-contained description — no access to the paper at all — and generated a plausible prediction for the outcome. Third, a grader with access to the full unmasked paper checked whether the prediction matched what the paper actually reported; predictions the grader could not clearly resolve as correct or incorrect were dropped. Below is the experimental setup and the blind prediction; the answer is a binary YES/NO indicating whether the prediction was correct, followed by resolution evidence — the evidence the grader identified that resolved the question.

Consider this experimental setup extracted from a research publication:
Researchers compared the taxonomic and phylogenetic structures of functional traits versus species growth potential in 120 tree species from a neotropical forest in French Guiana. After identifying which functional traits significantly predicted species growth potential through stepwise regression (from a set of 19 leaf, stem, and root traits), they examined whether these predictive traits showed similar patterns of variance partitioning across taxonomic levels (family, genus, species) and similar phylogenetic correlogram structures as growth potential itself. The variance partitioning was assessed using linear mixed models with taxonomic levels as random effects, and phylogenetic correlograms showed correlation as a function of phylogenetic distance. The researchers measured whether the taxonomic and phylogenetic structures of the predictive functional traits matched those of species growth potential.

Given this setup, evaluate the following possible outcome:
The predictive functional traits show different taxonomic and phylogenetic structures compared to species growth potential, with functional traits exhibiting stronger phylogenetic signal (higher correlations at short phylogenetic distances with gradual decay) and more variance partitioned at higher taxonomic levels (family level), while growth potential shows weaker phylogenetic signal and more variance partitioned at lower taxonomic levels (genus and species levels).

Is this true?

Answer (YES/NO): NO